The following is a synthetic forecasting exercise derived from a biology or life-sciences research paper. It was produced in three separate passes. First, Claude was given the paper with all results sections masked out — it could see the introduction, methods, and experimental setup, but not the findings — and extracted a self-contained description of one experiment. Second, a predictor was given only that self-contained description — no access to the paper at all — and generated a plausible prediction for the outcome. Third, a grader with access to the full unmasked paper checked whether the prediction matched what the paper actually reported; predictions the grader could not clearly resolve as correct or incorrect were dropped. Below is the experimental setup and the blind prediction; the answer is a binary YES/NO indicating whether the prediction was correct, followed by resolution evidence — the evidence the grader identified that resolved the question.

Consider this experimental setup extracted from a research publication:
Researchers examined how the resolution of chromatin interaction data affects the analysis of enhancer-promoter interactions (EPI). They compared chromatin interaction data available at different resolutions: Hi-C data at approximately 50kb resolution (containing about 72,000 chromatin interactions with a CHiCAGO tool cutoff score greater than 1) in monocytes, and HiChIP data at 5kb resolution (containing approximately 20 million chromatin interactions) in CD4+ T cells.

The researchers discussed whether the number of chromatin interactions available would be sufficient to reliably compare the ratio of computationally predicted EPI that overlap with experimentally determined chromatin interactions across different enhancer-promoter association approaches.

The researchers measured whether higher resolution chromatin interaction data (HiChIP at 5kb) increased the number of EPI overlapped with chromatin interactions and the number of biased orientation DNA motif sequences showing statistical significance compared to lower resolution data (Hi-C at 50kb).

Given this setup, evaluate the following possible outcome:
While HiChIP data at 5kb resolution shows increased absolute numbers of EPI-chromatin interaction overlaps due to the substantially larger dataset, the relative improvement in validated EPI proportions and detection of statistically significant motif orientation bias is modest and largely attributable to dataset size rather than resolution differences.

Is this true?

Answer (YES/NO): NO